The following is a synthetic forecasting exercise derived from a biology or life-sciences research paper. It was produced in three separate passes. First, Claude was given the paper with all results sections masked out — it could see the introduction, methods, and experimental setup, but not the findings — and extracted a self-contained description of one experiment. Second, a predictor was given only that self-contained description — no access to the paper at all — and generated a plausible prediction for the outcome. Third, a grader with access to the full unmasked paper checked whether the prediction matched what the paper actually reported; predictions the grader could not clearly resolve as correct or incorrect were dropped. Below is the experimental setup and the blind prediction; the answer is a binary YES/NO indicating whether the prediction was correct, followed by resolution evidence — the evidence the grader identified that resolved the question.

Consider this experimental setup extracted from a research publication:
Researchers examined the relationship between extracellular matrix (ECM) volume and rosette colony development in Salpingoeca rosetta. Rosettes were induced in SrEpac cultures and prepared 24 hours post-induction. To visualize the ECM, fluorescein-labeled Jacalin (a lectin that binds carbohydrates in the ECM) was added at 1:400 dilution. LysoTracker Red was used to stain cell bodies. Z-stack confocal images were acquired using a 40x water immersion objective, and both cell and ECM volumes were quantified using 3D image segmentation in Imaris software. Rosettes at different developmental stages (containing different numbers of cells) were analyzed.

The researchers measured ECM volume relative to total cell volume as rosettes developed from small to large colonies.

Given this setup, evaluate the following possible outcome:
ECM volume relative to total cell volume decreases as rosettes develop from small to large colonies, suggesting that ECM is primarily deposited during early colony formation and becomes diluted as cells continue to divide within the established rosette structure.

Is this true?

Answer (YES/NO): NO